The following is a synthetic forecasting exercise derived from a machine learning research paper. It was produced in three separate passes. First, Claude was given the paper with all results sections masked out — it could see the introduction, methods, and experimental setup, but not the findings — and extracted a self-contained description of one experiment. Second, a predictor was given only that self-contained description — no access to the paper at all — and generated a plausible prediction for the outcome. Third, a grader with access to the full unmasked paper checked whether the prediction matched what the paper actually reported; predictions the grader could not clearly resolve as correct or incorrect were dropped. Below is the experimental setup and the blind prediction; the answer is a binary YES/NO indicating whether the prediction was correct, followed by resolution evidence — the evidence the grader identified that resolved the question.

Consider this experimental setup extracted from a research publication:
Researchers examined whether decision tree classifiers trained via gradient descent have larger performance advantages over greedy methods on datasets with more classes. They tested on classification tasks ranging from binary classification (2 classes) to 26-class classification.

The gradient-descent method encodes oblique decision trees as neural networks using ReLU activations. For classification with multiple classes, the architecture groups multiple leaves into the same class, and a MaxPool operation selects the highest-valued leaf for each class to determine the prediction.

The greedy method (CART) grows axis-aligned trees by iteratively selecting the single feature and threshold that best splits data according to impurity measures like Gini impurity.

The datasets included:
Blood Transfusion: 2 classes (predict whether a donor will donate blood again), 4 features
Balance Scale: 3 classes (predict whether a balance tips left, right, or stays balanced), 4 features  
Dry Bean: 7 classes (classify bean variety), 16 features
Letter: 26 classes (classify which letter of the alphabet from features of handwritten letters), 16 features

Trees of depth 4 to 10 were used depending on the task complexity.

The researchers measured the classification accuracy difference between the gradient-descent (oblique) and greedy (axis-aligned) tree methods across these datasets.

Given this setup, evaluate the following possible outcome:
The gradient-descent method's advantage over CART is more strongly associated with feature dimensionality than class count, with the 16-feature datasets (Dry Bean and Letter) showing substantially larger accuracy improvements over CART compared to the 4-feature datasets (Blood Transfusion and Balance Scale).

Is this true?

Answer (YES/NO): NO